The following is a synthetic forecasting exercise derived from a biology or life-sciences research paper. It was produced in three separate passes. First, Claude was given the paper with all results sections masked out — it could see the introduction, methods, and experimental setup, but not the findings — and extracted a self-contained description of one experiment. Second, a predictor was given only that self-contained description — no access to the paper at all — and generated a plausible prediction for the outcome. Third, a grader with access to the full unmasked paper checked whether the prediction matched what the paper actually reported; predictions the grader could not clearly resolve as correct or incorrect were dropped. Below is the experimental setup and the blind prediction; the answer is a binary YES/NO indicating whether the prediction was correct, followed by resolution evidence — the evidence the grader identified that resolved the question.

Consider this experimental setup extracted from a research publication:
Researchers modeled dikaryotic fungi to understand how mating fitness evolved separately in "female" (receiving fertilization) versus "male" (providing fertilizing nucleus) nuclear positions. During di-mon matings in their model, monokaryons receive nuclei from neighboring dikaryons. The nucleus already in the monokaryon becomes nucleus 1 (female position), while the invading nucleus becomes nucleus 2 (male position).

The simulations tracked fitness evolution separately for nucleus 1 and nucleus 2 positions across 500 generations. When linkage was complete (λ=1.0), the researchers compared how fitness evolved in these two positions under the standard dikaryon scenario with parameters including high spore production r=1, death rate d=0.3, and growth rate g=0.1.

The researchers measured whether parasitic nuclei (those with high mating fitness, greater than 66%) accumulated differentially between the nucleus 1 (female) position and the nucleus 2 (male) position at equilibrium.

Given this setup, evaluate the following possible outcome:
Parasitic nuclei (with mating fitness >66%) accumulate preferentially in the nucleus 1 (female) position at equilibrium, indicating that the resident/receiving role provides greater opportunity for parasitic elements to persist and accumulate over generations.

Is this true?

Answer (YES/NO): NO